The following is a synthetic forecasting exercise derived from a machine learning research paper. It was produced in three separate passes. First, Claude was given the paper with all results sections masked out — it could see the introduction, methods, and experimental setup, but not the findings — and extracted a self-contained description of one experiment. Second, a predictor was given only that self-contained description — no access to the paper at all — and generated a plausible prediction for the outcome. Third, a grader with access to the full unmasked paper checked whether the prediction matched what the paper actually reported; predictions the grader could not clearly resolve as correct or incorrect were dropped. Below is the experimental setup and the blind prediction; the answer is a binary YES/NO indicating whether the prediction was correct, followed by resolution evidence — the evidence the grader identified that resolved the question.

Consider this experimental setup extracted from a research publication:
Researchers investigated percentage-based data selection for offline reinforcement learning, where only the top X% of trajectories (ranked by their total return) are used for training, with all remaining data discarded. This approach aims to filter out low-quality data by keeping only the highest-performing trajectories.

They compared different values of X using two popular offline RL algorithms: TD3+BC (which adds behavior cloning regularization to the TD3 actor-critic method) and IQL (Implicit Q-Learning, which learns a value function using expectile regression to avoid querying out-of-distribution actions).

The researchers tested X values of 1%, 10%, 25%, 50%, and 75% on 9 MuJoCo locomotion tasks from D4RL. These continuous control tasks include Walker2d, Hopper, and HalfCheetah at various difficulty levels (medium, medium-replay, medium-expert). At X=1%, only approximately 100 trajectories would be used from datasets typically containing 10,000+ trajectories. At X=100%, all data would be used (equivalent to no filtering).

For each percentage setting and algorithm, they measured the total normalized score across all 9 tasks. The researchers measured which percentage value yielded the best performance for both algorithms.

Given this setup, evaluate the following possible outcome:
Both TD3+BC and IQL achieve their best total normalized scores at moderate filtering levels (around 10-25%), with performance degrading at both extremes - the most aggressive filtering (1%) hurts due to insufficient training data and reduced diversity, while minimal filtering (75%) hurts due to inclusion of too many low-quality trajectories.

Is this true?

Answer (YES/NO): NO